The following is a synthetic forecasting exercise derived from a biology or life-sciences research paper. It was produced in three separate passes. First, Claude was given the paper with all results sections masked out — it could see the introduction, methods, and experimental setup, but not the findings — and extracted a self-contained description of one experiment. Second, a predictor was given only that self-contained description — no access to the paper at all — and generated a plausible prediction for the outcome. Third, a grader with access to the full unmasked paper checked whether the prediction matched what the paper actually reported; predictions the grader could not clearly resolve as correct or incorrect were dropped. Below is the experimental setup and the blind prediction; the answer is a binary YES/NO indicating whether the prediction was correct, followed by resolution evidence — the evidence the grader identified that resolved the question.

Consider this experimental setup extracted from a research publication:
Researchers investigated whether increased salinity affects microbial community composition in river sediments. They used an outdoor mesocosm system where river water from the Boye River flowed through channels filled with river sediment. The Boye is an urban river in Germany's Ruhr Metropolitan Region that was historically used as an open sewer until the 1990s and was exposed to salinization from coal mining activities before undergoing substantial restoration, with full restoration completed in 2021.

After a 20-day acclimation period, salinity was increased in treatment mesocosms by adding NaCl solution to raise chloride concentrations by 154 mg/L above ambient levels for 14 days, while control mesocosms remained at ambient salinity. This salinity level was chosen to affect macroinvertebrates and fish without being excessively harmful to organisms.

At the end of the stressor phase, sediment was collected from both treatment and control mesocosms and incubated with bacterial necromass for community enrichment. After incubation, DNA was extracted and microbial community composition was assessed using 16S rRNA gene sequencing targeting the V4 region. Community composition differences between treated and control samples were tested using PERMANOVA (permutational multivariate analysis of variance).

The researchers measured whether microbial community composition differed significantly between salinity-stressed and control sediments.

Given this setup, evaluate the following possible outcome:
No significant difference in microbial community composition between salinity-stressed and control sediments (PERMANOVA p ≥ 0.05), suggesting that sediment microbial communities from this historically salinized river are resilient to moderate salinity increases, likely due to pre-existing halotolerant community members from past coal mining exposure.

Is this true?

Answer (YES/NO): YES